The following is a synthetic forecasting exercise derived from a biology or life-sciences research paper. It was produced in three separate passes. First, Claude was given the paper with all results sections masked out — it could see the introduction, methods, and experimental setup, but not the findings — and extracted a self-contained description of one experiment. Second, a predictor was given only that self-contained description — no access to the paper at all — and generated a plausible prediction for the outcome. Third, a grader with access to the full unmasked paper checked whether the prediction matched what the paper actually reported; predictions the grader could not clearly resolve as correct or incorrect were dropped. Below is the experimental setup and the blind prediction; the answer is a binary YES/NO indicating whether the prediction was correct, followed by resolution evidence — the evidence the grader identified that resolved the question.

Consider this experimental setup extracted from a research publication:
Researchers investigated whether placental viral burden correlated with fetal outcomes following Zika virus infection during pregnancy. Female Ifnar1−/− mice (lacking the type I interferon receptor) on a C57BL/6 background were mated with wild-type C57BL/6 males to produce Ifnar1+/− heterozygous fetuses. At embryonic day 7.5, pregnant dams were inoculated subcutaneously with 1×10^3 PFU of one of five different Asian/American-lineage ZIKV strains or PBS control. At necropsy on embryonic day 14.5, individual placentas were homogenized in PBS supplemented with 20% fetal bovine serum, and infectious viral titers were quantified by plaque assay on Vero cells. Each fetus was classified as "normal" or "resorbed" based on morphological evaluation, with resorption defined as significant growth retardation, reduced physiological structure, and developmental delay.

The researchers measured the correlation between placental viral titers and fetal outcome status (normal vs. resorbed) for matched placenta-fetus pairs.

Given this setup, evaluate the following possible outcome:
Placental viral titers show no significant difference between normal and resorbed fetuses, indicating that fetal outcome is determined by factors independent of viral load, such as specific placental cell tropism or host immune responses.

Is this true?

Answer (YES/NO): NO